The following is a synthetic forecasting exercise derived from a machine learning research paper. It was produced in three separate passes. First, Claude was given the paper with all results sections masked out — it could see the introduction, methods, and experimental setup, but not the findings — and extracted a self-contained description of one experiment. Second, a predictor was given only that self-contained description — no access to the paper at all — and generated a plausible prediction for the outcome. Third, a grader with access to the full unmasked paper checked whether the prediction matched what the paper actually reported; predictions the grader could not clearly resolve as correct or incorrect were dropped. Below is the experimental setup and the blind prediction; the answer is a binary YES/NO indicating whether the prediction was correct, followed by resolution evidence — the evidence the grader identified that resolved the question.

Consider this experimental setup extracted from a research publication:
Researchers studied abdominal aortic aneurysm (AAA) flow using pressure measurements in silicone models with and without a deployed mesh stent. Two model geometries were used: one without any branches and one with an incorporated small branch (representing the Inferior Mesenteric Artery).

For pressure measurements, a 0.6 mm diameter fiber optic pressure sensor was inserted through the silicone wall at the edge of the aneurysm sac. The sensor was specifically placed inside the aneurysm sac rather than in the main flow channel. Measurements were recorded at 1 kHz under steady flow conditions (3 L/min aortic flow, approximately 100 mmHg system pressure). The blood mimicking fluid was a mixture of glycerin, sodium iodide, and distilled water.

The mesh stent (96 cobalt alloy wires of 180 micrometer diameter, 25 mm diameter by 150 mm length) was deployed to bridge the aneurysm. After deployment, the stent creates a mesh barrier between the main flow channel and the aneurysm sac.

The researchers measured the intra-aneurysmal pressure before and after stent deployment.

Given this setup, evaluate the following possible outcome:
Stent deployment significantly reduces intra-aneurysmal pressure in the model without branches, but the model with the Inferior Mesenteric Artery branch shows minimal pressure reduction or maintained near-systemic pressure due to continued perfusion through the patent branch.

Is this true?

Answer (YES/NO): NO